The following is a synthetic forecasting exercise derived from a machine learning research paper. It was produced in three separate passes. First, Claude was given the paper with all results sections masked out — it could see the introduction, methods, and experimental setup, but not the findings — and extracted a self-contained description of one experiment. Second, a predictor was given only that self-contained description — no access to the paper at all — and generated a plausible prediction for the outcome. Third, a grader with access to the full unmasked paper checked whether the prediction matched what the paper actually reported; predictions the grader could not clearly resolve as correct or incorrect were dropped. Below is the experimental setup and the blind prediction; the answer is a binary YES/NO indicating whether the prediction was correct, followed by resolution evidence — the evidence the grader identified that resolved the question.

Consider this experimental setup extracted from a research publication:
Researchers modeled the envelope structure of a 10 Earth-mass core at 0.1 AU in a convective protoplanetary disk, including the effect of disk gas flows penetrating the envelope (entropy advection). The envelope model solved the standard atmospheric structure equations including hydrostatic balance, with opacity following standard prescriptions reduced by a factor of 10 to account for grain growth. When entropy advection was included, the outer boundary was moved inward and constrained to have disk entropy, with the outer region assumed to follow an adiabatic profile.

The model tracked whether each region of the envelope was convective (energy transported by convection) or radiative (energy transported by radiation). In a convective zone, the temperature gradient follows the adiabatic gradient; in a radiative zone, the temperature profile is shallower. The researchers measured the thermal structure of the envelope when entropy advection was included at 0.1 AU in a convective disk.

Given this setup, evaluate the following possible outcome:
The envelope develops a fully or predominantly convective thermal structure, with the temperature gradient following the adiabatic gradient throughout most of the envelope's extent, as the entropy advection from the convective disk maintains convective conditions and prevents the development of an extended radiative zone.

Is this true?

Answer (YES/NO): NO